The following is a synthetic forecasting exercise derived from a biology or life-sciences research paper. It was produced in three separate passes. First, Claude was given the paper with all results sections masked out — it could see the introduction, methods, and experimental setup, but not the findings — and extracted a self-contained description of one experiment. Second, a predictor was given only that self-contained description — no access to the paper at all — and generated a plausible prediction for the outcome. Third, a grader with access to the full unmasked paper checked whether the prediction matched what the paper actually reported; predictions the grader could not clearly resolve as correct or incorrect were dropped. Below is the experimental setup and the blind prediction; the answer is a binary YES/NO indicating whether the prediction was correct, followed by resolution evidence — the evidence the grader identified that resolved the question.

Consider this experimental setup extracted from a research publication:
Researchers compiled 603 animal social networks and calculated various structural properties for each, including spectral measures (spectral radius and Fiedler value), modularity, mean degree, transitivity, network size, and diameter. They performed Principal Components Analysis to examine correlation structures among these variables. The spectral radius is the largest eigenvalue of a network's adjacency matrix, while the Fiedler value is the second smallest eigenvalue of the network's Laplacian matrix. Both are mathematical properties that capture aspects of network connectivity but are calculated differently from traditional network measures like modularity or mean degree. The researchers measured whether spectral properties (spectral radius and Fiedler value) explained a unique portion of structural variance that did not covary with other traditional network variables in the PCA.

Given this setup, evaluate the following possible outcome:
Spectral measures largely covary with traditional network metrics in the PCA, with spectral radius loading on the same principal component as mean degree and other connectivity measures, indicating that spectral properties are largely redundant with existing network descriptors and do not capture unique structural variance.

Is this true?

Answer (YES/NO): NO